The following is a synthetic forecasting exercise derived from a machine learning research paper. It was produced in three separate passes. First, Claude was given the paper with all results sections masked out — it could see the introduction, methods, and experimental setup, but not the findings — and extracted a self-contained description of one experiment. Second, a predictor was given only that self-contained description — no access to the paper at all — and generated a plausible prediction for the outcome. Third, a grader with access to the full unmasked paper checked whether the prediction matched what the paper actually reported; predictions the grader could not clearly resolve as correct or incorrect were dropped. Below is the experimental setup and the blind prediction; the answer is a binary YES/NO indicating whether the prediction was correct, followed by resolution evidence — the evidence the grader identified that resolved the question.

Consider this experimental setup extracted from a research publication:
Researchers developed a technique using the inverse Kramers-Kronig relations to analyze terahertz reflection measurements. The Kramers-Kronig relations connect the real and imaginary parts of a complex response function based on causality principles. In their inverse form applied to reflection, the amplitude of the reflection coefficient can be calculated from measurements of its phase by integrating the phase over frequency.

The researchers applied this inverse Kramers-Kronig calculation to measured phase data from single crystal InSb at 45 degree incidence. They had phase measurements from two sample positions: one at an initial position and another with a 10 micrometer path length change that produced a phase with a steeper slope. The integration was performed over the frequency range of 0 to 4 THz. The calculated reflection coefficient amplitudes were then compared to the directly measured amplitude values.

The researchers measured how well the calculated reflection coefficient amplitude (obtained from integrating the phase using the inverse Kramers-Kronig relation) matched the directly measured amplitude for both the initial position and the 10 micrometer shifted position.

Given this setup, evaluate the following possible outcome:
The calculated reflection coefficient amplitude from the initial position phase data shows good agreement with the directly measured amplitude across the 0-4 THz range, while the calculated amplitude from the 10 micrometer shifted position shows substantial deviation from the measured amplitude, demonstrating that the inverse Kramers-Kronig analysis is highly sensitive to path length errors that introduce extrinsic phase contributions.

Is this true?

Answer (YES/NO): YES